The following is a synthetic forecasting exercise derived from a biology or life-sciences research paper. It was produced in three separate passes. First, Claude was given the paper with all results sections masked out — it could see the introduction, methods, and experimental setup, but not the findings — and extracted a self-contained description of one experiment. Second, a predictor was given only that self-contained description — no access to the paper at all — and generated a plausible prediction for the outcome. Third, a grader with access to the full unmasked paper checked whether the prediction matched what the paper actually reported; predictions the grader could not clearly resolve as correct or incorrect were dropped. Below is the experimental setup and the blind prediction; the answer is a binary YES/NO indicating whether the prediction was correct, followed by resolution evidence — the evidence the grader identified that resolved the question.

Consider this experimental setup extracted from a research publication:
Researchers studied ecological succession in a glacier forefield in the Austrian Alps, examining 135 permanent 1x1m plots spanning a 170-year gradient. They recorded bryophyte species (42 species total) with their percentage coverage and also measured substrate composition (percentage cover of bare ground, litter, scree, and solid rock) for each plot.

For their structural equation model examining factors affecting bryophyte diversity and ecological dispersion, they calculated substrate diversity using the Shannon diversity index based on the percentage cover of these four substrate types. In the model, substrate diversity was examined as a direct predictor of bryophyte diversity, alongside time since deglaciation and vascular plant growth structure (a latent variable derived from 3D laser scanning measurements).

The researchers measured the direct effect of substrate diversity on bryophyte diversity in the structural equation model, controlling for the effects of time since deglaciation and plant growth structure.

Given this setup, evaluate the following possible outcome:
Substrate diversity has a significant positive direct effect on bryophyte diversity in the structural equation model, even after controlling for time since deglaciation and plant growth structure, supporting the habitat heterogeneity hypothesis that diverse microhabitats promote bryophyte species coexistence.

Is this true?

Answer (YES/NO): YES